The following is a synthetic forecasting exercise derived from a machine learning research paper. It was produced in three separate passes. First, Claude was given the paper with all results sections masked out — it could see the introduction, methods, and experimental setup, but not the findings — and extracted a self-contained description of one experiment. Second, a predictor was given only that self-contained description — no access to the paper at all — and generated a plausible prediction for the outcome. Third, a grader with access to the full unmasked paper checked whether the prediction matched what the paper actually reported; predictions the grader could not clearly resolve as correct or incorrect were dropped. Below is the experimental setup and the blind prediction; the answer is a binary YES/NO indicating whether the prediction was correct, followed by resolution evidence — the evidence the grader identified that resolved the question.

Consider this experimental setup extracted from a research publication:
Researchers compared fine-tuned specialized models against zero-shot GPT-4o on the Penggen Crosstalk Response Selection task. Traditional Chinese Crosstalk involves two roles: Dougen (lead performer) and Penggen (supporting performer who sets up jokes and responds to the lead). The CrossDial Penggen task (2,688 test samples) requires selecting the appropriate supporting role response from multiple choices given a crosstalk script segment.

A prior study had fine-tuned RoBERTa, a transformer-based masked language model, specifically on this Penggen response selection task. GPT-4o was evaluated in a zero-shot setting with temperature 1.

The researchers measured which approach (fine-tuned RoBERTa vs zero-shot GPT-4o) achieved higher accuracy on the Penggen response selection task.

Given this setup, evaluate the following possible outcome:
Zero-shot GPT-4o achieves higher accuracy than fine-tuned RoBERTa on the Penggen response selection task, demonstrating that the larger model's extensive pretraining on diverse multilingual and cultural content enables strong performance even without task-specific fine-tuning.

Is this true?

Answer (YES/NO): NO